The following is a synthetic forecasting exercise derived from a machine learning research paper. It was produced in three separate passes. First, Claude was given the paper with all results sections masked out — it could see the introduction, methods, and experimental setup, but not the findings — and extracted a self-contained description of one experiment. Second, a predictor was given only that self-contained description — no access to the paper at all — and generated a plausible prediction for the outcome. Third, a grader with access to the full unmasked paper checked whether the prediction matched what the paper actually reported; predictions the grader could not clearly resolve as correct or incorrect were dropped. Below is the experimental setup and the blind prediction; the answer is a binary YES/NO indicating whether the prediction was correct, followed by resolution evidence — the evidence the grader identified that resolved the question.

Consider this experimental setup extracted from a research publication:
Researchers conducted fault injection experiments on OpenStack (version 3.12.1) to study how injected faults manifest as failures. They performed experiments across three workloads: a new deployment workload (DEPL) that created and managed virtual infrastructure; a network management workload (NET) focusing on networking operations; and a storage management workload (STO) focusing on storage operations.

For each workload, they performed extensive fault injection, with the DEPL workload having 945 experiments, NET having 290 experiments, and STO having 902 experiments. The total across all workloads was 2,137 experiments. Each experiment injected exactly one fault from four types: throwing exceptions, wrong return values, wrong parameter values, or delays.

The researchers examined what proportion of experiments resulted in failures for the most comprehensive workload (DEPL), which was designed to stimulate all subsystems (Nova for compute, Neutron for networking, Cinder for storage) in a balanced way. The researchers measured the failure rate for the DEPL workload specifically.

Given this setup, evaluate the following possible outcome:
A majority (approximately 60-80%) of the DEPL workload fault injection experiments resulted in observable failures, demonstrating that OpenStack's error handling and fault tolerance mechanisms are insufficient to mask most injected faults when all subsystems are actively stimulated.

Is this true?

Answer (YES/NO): NO